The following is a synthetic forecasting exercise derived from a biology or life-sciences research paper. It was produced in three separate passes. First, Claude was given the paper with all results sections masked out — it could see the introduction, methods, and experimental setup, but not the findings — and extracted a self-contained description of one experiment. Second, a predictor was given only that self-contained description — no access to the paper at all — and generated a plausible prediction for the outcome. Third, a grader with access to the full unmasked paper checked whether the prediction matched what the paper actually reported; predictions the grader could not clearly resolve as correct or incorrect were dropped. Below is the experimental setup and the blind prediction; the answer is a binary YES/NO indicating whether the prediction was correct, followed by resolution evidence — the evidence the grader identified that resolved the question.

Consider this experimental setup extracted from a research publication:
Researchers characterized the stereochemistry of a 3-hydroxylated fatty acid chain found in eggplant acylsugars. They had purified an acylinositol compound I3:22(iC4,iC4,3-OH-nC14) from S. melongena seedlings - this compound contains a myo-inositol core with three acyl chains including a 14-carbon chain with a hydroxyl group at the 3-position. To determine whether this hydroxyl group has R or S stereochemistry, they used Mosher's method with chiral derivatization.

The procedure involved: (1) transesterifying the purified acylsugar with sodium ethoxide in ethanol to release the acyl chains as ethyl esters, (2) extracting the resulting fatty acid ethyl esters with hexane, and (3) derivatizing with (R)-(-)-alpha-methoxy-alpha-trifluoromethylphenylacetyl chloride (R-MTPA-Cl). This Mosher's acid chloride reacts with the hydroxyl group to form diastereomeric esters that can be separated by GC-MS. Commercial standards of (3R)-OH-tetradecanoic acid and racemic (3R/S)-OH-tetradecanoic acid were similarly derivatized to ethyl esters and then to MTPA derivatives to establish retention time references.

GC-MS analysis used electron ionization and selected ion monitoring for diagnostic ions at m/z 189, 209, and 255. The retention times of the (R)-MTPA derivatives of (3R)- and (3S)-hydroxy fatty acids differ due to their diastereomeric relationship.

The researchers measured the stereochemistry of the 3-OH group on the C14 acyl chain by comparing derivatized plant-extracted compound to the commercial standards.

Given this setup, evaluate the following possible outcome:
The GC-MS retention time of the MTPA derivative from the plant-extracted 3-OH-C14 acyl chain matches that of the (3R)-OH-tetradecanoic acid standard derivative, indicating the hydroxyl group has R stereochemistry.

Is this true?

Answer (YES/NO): YES